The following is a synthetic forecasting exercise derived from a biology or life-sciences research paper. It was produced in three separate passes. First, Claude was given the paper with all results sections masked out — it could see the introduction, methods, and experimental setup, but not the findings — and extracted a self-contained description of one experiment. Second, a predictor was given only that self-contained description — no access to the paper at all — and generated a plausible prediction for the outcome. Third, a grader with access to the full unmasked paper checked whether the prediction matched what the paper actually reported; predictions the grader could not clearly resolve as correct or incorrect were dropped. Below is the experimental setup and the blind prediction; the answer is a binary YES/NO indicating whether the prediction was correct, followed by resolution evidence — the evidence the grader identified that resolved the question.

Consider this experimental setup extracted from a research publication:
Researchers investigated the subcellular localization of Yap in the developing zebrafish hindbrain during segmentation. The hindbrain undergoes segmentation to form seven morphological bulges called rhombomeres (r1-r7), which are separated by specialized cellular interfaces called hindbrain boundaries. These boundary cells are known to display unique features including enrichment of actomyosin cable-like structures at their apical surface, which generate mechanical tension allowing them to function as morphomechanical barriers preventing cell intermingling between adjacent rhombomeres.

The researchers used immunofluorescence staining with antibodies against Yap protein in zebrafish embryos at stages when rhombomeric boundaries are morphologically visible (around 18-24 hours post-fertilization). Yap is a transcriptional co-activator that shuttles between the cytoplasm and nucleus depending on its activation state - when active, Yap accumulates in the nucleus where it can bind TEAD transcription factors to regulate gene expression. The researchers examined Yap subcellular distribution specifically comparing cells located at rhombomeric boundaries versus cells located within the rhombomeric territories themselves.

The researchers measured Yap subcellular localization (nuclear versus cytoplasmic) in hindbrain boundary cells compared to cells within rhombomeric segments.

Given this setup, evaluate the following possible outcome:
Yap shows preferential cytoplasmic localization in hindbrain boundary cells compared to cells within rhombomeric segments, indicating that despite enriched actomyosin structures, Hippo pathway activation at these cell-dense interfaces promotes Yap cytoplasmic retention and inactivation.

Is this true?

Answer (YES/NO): NO